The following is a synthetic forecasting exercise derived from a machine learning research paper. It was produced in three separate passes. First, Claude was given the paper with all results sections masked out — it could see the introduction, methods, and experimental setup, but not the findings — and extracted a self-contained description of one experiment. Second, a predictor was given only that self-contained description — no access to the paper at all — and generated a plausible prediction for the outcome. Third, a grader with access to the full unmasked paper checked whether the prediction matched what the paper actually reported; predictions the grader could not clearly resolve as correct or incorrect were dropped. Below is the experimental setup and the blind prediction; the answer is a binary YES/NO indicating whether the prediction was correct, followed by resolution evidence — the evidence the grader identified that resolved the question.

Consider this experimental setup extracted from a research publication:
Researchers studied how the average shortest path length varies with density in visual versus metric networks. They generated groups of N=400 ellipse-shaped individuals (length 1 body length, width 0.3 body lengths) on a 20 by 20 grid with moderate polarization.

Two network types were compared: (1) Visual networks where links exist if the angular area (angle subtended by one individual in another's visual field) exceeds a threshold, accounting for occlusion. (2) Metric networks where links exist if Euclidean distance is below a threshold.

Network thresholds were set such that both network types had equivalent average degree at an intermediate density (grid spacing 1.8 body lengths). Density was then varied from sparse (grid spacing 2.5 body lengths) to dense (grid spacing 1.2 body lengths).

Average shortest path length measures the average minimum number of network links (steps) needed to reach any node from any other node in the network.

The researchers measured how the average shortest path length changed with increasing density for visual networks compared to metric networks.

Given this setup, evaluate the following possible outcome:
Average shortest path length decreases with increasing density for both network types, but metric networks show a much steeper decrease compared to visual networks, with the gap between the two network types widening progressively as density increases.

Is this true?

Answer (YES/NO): NO